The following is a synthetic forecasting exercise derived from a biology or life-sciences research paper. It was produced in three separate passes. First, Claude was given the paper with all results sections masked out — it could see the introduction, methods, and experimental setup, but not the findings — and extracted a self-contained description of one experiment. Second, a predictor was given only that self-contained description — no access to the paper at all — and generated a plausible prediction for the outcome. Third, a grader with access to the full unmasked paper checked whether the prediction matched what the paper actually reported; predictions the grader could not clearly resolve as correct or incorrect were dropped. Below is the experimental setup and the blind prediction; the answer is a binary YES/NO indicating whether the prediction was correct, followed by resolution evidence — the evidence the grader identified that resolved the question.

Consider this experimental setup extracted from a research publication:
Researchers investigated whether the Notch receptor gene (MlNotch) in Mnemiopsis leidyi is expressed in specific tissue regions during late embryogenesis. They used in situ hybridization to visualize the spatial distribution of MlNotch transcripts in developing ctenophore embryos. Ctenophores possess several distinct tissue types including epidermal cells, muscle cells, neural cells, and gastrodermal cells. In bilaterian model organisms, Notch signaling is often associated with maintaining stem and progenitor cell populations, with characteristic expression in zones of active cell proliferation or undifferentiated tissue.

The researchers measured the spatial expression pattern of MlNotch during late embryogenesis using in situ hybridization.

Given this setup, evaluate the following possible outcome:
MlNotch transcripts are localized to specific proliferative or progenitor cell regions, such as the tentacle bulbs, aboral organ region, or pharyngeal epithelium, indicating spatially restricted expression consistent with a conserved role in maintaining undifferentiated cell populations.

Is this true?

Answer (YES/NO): YES